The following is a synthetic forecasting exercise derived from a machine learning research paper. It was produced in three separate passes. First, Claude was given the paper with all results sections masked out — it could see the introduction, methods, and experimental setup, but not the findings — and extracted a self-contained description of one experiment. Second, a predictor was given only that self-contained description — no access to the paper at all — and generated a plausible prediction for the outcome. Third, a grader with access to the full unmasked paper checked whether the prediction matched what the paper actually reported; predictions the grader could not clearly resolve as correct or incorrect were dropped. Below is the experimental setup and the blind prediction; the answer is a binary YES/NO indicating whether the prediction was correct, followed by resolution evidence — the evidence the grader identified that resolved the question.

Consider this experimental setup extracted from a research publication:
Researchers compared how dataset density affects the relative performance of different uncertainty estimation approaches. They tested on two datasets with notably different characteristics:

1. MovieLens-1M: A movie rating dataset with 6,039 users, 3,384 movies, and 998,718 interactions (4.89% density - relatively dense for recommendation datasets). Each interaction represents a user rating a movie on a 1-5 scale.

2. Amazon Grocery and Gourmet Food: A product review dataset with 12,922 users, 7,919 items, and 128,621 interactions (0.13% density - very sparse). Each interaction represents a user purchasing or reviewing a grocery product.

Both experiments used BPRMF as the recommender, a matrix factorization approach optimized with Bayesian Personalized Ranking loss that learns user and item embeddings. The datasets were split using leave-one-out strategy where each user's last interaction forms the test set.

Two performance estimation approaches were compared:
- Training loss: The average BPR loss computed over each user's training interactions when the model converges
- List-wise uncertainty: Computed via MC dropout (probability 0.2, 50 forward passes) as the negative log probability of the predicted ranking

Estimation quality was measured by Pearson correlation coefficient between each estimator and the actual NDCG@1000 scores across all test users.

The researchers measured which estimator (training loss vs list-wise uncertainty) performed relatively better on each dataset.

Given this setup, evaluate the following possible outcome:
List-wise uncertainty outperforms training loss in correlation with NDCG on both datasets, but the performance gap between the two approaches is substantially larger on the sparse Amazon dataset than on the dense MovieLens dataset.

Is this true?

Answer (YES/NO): NO